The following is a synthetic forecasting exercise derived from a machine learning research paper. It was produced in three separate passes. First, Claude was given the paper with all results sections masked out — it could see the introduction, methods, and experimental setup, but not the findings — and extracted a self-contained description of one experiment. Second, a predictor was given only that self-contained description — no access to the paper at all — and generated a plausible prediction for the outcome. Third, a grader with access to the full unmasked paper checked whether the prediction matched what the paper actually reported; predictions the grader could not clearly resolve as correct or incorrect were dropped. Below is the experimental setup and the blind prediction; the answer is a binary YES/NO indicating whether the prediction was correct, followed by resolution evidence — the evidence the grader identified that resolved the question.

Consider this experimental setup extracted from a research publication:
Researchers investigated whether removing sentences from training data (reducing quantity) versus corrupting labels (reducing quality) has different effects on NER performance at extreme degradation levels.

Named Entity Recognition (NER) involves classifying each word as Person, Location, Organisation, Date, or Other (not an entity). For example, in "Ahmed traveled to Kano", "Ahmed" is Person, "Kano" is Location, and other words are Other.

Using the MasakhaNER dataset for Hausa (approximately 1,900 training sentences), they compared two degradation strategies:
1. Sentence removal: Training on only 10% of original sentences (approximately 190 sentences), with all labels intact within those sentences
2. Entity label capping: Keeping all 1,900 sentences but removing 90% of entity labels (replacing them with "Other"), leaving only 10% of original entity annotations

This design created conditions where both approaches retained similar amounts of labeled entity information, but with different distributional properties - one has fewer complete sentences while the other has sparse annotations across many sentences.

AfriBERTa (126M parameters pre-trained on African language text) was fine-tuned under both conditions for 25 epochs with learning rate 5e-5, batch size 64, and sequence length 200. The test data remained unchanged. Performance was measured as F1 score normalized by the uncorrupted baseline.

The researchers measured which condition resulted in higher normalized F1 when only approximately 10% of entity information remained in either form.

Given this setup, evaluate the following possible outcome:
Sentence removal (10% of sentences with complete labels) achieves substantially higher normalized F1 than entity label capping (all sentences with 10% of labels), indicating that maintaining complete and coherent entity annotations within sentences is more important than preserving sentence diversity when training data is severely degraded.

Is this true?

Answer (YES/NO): YES